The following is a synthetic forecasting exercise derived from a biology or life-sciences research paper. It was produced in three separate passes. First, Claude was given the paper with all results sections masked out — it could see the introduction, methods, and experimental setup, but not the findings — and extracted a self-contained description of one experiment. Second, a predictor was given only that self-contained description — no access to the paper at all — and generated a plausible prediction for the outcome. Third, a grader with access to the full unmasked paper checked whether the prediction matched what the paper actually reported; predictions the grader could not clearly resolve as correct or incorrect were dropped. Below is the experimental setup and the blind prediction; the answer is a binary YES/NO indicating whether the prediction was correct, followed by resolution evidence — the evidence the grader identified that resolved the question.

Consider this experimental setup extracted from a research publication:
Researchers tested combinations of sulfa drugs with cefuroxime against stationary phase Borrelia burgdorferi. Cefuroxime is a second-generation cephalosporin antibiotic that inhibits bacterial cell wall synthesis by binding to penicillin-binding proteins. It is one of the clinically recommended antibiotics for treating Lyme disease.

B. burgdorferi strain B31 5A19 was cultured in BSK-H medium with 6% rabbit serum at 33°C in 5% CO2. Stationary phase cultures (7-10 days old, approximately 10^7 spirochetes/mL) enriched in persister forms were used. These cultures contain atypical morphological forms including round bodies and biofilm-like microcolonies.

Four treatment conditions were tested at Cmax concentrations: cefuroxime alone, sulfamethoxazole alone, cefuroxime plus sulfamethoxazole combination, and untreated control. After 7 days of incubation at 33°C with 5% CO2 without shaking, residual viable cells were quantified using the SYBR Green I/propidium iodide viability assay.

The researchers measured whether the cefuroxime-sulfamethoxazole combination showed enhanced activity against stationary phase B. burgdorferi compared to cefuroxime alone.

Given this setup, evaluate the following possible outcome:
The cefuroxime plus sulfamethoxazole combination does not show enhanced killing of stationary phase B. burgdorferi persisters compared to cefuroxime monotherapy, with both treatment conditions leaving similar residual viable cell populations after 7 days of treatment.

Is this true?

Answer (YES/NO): NO